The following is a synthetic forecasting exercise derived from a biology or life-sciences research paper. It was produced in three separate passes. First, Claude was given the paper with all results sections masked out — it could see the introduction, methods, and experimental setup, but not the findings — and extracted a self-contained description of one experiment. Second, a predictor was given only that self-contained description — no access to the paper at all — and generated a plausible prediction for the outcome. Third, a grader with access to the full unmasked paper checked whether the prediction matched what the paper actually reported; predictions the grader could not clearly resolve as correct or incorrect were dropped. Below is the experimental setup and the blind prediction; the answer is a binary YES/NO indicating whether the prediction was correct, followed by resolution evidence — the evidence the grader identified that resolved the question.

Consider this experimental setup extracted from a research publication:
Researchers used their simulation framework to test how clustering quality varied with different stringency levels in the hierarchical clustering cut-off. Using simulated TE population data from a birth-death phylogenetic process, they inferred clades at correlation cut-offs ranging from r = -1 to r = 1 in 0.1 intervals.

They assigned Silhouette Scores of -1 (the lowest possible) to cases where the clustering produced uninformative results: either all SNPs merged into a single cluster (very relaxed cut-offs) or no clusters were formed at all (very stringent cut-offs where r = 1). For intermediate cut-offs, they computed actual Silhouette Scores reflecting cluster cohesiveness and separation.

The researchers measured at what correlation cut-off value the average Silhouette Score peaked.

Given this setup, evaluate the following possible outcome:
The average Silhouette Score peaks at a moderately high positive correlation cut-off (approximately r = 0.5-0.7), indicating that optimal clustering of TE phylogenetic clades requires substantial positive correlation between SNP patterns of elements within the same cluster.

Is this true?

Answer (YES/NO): NO